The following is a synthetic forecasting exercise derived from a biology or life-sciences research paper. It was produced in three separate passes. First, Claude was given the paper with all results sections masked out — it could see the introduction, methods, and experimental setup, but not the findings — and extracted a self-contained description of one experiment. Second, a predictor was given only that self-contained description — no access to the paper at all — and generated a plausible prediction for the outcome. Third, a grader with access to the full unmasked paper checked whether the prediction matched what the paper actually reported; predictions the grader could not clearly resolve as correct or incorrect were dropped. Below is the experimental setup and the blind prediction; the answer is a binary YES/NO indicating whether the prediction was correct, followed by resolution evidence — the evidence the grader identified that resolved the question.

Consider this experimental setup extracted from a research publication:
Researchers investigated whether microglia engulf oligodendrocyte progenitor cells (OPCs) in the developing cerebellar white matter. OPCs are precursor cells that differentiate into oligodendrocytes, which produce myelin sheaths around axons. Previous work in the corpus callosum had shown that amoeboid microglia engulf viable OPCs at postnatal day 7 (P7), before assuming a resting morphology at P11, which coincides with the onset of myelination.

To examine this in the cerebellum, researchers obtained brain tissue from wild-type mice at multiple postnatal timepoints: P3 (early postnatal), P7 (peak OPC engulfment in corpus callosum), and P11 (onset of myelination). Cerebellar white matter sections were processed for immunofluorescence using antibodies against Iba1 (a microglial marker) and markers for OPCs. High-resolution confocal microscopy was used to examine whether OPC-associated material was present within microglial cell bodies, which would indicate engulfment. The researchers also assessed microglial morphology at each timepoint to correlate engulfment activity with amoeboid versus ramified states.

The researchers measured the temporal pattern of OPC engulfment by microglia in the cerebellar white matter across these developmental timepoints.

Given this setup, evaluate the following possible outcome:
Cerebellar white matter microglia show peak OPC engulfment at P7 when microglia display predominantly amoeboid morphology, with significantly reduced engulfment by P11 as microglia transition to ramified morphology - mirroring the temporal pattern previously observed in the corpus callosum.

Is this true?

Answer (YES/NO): YES